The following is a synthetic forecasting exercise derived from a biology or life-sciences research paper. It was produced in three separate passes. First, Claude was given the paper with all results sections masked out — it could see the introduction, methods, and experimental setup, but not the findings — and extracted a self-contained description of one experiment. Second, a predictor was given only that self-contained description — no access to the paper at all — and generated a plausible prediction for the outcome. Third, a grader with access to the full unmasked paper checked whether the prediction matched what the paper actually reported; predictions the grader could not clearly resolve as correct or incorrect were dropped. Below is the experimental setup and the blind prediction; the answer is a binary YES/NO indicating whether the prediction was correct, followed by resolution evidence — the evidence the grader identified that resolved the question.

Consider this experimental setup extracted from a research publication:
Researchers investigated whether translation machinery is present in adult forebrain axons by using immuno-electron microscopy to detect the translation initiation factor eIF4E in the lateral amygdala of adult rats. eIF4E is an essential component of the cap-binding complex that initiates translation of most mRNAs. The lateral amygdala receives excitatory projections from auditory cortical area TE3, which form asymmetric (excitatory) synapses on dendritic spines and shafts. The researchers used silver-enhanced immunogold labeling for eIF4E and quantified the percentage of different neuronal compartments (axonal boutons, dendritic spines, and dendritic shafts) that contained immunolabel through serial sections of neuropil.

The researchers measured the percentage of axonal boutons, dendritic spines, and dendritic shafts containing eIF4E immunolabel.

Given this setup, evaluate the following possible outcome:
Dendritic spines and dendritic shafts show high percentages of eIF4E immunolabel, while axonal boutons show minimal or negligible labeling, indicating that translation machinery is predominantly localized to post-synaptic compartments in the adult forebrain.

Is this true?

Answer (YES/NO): NO